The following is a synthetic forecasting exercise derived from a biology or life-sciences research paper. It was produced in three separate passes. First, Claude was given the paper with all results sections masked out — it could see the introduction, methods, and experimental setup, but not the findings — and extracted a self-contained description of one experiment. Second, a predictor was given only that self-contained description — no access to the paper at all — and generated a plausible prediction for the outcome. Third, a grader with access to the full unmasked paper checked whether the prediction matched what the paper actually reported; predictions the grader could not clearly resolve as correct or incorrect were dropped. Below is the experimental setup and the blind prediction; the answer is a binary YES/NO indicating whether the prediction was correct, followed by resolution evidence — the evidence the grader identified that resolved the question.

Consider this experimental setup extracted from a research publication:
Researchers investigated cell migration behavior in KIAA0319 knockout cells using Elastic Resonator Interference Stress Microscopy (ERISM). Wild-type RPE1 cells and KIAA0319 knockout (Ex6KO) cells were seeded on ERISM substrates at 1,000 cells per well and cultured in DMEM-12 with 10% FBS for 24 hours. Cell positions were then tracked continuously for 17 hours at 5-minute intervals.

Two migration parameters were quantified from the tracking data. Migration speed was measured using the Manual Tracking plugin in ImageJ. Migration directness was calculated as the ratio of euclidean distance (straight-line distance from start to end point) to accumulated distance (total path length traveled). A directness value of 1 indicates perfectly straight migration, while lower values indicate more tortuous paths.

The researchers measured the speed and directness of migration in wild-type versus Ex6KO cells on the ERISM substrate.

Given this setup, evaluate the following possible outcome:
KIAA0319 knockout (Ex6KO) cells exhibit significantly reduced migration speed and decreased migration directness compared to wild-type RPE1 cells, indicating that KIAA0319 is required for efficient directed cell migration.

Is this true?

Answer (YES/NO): NO